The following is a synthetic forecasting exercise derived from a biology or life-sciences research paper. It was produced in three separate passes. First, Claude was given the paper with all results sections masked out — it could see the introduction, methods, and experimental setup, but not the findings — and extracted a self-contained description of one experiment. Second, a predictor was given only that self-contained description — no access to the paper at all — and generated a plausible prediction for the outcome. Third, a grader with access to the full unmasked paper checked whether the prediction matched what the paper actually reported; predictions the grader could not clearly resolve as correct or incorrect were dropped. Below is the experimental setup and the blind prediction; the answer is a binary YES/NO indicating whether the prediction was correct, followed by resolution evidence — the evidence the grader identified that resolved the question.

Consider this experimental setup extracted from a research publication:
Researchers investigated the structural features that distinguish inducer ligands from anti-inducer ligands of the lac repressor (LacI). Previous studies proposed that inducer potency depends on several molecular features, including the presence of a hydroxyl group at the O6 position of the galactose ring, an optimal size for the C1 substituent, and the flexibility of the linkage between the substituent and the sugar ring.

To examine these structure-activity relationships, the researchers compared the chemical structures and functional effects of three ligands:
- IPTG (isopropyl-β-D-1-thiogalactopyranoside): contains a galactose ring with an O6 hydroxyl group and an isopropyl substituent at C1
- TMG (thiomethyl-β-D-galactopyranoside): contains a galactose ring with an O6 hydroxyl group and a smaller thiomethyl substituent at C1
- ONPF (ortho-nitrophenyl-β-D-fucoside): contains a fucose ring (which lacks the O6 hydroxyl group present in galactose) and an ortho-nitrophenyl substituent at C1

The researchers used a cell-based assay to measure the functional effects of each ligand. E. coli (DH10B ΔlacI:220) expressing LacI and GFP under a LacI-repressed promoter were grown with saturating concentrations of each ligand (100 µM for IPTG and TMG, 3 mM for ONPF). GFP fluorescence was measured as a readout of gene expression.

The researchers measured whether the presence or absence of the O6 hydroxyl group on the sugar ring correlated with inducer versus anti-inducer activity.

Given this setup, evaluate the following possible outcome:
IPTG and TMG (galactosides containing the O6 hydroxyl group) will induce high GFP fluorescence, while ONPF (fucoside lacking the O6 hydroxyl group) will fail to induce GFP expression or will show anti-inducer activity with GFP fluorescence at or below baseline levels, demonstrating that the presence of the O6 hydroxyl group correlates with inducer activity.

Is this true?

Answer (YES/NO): YES